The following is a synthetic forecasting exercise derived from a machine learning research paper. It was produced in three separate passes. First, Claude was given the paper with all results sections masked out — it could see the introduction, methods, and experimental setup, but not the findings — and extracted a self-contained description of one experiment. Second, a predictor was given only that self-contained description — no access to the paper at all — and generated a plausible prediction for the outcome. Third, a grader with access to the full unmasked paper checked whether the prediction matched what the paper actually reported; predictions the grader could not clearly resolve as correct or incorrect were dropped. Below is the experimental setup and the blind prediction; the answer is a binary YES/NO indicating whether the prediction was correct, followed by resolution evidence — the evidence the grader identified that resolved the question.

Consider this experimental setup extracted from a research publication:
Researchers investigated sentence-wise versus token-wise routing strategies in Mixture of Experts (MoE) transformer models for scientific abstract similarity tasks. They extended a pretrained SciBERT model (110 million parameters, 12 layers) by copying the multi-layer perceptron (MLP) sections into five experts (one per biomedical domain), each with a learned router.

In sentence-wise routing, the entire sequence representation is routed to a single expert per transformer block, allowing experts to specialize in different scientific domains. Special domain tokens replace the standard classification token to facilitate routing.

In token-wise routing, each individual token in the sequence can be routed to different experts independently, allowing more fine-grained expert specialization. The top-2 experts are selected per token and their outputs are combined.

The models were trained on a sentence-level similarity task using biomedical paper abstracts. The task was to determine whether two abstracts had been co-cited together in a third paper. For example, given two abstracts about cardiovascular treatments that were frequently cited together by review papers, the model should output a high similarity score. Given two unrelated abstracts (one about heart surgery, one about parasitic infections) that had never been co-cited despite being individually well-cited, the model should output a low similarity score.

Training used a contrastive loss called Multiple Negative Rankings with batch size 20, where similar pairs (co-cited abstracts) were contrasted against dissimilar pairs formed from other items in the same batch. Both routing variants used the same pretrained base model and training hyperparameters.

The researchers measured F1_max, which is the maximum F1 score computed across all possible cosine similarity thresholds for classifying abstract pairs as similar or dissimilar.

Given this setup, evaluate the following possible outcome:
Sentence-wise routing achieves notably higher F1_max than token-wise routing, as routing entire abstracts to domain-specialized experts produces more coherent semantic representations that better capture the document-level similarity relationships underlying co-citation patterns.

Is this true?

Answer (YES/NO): NO